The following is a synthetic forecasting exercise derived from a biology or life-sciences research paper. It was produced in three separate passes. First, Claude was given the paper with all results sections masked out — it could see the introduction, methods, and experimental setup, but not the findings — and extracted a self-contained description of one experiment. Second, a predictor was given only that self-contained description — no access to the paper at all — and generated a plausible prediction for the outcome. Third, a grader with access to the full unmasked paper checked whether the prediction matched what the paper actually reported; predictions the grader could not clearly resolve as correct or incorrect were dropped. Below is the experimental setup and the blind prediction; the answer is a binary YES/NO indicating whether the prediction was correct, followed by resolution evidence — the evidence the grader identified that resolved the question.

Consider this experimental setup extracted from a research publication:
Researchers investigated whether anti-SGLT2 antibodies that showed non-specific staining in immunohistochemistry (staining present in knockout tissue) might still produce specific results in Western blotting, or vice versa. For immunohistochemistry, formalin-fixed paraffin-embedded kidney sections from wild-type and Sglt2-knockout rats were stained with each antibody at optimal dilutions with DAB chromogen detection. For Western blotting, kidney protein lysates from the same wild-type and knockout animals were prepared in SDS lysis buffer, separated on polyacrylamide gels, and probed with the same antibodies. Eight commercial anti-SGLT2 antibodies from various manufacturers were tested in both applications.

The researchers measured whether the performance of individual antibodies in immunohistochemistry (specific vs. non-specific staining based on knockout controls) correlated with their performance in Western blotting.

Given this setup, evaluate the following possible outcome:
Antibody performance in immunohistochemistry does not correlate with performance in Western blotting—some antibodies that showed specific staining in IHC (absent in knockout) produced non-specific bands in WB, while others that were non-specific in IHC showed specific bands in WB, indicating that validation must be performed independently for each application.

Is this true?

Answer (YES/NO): NO